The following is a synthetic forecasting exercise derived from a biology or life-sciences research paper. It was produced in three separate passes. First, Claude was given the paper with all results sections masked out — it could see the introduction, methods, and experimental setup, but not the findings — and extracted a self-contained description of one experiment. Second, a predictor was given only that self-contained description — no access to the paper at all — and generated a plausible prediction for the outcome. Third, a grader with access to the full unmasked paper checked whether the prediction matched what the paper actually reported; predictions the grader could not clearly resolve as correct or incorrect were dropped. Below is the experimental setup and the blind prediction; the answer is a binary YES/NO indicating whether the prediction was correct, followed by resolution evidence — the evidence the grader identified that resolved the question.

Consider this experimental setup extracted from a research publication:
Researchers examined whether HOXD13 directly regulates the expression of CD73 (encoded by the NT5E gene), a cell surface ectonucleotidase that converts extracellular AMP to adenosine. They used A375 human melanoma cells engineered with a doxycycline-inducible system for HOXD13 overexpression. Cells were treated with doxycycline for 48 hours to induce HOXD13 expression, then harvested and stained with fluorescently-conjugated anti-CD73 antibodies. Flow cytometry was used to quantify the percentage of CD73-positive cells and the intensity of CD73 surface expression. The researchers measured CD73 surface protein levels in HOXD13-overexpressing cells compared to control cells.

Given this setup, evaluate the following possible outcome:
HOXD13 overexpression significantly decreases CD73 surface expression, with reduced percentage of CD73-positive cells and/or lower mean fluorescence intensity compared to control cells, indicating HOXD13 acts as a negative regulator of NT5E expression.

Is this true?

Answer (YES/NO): NO